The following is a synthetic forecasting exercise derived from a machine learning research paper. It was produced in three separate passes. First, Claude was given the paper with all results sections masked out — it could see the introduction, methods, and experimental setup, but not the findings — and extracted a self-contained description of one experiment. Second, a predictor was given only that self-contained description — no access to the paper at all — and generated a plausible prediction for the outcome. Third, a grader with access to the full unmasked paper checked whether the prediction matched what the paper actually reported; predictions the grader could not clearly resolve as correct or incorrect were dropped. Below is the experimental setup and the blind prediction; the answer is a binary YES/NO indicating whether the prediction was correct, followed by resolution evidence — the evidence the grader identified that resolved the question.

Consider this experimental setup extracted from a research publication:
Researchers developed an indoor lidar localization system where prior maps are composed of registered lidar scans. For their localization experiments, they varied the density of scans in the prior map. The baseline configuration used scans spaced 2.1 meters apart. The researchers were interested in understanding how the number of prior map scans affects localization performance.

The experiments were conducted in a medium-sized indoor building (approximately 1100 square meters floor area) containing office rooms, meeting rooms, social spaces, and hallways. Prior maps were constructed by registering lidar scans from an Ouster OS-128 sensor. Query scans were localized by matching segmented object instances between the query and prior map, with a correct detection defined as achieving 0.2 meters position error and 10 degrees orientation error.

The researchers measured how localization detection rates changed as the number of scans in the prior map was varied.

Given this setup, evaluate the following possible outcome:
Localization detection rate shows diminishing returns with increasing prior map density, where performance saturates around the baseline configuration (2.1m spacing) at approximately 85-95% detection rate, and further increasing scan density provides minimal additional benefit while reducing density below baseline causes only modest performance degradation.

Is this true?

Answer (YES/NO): NO